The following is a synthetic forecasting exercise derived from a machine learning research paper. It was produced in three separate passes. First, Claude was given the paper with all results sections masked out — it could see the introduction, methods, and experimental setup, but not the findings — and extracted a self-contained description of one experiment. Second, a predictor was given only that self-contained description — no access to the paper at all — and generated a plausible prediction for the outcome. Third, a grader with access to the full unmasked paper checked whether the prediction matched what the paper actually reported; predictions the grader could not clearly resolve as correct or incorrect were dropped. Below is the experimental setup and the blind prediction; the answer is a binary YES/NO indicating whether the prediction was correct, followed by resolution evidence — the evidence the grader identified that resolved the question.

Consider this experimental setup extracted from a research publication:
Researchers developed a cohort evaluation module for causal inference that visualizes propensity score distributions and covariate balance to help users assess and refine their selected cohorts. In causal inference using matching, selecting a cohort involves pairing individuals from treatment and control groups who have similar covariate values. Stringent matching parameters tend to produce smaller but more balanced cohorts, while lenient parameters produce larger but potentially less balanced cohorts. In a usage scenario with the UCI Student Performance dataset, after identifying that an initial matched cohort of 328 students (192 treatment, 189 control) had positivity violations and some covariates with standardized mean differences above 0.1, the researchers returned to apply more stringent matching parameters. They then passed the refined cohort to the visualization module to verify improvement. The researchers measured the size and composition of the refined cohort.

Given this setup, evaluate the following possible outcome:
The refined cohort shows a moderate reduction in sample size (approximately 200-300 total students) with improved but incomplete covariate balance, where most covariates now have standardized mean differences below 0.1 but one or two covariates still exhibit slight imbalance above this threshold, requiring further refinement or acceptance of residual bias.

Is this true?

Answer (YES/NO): NO